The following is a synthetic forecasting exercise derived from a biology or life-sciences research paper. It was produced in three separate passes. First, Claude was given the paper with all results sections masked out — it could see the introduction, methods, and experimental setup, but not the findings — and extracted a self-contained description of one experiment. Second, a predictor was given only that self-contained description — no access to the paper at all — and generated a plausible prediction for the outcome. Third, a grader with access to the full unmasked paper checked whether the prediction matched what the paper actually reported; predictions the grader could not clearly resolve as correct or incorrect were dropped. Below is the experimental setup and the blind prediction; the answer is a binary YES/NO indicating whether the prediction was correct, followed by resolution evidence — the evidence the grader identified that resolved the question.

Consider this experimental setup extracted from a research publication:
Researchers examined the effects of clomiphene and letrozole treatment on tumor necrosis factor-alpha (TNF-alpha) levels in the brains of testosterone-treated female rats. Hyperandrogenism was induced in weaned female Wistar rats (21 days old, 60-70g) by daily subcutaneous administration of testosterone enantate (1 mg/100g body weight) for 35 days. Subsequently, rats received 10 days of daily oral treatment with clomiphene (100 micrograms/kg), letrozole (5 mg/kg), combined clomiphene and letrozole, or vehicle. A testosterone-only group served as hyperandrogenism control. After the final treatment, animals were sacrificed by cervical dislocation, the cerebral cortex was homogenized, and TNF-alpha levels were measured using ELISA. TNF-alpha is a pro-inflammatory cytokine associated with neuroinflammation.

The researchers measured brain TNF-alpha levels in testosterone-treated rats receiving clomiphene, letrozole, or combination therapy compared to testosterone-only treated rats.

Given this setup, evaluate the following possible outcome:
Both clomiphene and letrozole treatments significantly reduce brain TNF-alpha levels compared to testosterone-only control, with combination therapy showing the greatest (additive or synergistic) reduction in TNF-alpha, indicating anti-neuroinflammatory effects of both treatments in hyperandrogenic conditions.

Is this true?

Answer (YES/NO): NO